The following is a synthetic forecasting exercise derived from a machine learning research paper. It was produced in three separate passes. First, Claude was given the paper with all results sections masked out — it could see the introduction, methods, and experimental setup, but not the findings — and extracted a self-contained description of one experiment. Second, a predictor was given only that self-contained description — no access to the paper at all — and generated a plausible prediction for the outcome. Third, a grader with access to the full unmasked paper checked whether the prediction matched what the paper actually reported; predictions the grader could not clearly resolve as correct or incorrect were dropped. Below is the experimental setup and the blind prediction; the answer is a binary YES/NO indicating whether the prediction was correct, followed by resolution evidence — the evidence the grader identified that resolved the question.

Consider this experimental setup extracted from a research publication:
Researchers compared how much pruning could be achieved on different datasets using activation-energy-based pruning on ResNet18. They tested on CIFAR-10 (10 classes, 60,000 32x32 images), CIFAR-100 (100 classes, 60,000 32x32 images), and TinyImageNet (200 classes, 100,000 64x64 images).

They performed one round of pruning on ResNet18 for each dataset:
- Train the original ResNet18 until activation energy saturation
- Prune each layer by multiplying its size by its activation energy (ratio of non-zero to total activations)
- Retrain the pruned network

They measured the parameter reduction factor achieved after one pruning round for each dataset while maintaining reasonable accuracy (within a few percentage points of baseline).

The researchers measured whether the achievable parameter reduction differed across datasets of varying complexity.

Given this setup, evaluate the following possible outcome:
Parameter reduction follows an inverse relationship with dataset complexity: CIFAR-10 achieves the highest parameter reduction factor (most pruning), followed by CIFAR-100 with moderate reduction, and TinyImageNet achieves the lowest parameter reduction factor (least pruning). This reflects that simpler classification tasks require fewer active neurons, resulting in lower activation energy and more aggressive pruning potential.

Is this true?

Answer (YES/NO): NO